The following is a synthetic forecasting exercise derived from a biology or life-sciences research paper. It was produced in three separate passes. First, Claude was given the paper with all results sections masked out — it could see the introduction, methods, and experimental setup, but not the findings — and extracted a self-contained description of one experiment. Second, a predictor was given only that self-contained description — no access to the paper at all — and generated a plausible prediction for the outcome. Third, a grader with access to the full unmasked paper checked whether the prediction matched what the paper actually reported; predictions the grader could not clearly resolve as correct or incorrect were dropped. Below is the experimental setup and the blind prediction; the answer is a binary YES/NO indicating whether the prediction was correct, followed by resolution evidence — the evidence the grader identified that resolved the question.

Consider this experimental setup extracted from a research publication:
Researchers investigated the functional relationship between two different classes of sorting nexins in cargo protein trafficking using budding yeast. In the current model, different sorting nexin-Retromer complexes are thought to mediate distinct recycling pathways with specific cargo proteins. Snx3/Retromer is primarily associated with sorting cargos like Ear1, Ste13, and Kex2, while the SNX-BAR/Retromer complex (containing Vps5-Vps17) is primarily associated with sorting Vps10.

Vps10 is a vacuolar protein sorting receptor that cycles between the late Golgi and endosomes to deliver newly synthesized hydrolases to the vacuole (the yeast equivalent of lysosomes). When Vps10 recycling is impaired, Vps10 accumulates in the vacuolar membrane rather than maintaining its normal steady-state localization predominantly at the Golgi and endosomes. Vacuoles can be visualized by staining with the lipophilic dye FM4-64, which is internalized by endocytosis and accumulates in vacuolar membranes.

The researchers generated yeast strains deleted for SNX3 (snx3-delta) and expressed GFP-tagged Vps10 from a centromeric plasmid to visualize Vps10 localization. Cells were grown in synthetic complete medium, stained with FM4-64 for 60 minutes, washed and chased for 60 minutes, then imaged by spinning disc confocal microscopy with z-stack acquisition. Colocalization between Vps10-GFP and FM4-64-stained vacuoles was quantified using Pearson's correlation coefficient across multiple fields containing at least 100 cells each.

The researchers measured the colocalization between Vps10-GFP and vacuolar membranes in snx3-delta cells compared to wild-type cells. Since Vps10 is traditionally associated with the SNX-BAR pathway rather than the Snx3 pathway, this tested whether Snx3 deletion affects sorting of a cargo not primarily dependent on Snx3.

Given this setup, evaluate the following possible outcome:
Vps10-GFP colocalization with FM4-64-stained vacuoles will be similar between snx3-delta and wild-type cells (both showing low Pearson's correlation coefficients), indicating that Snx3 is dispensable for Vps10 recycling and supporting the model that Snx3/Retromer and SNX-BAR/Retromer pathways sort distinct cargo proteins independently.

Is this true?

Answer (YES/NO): NO